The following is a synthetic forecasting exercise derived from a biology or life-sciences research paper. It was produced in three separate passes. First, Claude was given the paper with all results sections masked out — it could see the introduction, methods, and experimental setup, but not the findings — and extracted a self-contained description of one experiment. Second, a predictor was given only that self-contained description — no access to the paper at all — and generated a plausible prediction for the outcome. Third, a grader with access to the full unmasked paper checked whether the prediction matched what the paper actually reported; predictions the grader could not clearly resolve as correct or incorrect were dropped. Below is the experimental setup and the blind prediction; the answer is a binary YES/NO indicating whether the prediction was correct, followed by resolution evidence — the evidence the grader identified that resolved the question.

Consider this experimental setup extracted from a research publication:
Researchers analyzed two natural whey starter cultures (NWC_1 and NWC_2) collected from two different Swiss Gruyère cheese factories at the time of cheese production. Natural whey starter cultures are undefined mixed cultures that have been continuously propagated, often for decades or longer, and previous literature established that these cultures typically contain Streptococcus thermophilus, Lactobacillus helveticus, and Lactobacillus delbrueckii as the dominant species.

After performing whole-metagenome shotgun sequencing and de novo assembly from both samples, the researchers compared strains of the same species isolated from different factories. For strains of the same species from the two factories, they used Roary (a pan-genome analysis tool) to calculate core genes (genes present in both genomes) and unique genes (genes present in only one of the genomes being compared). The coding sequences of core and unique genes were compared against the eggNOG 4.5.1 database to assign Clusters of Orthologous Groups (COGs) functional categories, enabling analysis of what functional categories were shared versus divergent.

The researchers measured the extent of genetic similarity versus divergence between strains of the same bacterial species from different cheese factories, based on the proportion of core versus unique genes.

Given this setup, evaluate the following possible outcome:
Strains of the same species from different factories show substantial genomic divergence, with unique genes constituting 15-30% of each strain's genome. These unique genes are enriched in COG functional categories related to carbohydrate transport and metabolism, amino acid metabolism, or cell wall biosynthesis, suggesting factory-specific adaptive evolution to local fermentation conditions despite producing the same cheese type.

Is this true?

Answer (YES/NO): NO